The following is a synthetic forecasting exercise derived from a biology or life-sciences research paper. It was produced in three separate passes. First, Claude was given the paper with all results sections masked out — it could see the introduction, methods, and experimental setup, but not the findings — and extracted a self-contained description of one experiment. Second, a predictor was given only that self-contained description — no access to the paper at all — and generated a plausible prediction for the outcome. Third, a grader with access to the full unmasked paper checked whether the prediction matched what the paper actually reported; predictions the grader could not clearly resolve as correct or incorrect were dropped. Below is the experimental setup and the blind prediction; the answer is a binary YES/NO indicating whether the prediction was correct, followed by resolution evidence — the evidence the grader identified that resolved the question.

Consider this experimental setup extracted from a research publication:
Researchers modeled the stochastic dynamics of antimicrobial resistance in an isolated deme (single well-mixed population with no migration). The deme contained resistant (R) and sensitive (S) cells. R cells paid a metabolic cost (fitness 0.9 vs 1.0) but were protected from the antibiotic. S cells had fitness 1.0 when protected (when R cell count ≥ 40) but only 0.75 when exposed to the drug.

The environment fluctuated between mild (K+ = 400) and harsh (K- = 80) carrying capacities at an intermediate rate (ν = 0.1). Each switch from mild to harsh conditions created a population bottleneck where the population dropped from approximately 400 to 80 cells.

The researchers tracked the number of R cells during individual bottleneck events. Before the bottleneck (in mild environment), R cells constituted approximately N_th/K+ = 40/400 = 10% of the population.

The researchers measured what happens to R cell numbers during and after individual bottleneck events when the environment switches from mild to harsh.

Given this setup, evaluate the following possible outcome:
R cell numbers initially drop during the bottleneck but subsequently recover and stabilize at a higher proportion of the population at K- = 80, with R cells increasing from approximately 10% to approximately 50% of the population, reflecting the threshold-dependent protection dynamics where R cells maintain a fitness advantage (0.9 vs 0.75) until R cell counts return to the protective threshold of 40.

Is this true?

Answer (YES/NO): NO